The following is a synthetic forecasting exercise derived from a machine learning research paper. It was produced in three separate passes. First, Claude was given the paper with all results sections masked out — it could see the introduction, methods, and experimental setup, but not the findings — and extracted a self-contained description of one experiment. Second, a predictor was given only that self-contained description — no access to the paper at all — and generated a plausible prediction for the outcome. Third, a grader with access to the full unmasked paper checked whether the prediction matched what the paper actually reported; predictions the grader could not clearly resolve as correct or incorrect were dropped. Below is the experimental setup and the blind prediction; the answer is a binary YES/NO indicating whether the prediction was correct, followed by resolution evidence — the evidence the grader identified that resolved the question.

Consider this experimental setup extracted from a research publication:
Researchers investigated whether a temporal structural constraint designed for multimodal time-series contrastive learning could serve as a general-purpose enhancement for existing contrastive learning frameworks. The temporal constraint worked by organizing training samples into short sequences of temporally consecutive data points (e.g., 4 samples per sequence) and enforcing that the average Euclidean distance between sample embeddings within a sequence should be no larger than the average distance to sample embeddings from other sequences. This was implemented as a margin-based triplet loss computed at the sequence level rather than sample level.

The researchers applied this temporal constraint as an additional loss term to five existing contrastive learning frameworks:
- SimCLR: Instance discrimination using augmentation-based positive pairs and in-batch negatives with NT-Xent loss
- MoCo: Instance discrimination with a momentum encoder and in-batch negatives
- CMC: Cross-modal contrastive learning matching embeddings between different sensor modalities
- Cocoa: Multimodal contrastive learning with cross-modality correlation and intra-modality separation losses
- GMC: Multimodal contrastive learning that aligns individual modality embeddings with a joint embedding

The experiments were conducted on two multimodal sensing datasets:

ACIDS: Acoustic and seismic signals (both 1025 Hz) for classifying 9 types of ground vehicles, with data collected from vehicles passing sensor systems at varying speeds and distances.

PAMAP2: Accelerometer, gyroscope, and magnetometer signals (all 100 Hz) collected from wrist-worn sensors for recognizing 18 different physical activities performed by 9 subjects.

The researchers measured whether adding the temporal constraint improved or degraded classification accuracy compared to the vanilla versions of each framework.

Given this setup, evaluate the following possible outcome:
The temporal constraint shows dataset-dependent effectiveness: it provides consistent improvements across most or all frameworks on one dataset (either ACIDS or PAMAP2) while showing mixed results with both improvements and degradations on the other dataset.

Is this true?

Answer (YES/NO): YES